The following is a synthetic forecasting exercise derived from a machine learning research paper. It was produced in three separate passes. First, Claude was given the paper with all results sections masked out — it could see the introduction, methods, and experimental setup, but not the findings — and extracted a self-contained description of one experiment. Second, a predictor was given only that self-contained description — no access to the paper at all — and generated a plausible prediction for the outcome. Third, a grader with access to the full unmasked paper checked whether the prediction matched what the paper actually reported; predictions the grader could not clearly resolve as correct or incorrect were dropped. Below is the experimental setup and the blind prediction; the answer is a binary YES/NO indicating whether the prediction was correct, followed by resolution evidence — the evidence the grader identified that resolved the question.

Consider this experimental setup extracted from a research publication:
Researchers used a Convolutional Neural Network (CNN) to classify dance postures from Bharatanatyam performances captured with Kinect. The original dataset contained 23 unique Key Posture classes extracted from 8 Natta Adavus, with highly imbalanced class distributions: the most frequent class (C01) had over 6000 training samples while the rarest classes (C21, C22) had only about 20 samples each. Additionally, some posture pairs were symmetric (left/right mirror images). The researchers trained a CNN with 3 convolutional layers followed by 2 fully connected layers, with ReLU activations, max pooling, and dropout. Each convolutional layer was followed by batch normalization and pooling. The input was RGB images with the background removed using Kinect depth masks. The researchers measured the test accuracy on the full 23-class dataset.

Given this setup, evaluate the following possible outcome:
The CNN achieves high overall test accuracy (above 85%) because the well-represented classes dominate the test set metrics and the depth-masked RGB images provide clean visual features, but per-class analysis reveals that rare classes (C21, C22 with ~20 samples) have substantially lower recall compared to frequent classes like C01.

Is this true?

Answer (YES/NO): NO